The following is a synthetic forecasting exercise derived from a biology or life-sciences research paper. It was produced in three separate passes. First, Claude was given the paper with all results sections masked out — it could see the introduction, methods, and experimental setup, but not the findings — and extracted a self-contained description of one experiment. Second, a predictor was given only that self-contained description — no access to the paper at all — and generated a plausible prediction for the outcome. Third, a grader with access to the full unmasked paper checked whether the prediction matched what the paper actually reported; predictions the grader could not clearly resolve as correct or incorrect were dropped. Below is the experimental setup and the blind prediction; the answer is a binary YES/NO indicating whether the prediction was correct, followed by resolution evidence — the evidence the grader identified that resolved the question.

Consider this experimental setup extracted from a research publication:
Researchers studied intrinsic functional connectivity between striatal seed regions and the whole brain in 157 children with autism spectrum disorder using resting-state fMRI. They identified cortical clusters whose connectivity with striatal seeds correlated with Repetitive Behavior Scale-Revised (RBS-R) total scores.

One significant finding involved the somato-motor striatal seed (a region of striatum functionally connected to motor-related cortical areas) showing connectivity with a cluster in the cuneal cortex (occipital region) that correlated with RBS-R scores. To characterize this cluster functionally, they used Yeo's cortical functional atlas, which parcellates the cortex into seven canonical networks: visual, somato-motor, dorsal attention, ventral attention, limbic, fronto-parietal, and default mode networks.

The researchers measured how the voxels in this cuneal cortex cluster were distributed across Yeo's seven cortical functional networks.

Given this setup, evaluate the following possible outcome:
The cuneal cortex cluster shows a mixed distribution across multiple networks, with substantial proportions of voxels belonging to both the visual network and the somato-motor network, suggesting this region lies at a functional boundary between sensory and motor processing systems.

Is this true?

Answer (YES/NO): NO